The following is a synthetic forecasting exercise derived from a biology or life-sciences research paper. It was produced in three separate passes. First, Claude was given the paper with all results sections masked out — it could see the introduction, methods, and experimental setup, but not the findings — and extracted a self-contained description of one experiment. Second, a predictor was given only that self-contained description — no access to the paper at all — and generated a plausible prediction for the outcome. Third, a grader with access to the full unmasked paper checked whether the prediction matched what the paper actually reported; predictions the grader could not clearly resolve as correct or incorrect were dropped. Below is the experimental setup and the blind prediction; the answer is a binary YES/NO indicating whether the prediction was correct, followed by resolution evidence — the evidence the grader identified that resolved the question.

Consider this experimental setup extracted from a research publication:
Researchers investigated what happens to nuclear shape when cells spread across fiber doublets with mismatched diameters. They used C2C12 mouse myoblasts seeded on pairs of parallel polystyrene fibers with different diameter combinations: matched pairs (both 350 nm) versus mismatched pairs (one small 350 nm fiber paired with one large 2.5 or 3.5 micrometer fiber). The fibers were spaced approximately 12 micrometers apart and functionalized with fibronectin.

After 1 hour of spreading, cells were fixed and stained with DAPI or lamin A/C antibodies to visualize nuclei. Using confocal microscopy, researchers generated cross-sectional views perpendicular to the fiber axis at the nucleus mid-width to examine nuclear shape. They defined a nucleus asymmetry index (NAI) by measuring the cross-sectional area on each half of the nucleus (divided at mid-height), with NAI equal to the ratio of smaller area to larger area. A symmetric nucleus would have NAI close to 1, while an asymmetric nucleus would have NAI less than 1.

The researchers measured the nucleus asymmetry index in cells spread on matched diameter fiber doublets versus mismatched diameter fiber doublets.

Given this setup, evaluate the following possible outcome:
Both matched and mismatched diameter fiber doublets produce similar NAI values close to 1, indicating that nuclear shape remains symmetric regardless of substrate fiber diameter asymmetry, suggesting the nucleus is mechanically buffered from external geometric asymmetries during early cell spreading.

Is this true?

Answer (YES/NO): NO